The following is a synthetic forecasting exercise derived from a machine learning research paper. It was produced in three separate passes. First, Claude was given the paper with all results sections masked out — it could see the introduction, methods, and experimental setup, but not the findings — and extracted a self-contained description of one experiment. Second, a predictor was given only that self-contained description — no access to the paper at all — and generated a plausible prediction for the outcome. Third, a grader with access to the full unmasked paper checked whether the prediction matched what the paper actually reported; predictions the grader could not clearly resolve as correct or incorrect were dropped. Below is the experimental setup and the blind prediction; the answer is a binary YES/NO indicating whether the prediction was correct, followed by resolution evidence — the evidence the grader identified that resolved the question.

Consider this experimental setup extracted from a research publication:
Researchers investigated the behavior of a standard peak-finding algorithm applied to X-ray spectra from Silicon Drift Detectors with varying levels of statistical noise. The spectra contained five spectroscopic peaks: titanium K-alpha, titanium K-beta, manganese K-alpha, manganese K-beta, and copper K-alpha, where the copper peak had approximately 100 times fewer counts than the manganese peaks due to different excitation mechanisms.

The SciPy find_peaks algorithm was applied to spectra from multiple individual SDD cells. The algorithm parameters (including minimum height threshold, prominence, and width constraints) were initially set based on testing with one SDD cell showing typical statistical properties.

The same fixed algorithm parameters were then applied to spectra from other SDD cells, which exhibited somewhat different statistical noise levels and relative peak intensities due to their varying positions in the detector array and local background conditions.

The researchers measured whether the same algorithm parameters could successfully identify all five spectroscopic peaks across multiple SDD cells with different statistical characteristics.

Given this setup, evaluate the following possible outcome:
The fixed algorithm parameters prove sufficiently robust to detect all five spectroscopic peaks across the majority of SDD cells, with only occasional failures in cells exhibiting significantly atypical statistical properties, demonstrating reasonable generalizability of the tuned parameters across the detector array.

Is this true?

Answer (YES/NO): NO